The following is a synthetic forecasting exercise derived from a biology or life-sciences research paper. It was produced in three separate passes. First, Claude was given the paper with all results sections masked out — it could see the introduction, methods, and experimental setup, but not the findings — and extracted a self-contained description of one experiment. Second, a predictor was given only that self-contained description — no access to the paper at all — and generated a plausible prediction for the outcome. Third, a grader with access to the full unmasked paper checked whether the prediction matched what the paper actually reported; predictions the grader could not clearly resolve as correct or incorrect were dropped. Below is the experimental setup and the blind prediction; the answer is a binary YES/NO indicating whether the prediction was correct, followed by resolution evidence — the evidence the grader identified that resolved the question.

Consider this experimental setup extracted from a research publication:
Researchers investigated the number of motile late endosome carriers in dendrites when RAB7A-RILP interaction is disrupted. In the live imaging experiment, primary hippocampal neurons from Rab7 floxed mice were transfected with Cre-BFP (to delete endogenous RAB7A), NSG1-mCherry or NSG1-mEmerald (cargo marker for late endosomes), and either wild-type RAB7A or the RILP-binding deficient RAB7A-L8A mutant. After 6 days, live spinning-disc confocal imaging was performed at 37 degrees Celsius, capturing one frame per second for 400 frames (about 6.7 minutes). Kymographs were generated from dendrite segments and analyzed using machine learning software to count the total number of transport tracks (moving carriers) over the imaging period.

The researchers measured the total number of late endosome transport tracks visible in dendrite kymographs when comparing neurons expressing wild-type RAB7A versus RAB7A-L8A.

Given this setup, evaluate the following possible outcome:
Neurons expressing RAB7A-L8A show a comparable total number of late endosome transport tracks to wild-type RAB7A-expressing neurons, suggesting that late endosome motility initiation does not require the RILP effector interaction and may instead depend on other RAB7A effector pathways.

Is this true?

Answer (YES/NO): NO